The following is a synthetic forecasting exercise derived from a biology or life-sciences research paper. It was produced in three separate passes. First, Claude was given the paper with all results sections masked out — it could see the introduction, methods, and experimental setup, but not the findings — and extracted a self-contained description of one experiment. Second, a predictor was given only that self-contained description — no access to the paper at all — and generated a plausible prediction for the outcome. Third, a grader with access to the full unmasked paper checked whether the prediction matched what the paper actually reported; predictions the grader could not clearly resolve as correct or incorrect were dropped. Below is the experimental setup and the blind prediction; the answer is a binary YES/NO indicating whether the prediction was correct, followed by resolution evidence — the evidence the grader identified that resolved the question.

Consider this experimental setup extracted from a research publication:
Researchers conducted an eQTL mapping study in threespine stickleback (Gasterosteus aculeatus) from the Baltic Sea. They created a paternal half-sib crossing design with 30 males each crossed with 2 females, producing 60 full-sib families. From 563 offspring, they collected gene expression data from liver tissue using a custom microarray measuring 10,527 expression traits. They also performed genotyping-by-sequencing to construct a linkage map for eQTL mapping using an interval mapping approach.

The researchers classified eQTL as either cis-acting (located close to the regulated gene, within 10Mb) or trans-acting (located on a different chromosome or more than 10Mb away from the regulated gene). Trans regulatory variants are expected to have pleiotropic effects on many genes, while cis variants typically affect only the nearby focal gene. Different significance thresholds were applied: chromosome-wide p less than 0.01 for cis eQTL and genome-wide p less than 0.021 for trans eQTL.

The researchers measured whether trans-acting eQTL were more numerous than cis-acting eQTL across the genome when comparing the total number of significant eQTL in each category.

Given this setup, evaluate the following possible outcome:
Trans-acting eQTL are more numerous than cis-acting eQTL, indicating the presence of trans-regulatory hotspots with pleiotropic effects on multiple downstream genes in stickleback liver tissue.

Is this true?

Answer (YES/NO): NO